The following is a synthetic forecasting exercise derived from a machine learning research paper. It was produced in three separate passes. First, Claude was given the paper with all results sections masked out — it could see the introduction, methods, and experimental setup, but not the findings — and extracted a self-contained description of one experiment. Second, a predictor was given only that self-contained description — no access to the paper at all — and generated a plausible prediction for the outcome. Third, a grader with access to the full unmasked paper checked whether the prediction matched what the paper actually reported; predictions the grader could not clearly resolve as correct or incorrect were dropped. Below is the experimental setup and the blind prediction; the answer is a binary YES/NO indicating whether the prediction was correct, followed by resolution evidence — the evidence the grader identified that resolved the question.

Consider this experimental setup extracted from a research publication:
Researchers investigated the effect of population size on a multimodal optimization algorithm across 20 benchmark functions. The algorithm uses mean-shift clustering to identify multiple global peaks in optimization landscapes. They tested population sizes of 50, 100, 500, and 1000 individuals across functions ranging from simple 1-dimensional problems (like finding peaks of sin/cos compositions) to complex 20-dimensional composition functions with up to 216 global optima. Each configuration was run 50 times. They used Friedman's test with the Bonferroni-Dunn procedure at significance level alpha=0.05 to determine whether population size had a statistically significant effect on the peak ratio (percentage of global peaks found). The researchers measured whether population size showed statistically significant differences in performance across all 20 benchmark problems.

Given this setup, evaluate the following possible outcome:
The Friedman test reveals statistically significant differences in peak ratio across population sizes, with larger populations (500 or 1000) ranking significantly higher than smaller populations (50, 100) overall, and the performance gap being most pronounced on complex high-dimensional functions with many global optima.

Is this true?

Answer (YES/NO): NO